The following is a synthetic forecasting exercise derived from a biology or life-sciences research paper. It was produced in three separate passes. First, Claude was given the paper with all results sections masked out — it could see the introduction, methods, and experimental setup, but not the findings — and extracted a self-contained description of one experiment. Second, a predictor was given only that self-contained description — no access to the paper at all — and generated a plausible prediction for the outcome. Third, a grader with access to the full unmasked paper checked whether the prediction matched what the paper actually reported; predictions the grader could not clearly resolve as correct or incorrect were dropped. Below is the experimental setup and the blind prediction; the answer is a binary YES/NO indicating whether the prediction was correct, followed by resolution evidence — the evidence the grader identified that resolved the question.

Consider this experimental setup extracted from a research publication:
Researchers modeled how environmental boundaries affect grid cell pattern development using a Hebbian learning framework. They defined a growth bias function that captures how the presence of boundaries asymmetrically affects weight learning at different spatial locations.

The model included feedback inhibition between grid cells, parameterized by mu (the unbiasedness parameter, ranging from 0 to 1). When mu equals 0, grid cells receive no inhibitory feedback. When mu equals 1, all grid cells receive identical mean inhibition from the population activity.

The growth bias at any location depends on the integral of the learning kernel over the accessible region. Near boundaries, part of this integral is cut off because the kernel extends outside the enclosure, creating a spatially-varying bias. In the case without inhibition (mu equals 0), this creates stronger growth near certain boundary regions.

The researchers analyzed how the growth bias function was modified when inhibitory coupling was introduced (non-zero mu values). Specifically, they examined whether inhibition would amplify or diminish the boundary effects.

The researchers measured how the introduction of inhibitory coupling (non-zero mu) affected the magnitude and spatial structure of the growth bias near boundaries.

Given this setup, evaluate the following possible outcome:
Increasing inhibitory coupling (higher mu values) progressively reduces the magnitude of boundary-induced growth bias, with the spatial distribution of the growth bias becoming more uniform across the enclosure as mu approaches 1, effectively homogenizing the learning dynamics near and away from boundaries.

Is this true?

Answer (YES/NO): YES